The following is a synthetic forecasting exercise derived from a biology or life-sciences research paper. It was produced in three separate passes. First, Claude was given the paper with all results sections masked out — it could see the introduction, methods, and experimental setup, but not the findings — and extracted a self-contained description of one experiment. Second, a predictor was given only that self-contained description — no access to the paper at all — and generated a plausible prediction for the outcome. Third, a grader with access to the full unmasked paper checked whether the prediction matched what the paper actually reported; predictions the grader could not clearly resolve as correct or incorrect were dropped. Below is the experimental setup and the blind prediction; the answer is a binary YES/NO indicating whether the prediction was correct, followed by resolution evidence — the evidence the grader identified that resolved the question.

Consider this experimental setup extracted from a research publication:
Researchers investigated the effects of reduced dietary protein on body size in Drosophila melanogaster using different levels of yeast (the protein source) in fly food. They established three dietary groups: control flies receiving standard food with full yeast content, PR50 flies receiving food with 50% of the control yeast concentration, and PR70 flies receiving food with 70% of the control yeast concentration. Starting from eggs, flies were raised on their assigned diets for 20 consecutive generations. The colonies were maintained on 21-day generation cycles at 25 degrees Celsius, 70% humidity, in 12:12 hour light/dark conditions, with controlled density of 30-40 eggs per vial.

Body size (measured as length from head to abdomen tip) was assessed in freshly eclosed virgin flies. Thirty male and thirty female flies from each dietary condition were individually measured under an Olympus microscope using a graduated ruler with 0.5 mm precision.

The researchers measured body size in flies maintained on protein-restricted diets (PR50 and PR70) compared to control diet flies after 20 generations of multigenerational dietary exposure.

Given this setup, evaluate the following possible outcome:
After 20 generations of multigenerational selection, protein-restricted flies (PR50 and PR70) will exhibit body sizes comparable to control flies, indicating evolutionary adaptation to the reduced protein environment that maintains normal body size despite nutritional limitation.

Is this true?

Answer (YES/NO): NO